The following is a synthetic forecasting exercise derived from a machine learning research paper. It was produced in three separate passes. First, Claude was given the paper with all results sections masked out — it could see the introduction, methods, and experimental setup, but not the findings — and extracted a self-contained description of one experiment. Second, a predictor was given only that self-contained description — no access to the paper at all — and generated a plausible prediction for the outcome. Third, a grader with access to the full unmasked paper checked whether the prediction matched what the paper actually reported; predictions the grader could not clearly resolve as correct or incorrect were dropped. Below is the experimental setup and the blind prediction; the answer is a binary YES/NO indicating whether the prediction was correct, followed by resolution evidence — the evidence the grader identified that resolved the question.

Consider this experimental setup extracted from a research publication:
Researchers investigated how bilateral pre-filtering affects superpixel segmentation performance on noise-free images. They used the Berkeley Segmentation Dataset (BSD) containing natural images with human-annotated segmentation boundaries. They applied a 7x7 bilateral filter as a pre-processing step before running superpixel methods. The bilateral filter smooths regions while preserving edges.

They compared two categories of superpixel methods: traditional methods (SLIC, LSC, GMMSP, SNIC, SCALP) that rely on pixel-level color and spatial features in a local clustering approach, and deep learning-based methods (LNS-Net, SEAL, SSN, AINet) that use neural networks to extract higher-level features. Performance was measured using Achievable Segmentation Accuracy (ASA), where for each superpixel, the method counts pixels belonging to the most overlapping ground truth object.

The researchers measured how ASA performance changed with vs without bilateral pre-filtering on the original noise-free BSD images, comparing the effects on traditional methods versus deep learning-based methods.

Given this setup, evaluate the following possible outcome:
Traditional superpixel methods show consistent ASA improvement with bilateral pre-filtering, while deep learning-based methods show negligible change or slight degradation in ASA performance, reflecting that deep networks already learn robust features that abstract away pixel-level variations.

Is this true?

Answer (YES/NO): NO